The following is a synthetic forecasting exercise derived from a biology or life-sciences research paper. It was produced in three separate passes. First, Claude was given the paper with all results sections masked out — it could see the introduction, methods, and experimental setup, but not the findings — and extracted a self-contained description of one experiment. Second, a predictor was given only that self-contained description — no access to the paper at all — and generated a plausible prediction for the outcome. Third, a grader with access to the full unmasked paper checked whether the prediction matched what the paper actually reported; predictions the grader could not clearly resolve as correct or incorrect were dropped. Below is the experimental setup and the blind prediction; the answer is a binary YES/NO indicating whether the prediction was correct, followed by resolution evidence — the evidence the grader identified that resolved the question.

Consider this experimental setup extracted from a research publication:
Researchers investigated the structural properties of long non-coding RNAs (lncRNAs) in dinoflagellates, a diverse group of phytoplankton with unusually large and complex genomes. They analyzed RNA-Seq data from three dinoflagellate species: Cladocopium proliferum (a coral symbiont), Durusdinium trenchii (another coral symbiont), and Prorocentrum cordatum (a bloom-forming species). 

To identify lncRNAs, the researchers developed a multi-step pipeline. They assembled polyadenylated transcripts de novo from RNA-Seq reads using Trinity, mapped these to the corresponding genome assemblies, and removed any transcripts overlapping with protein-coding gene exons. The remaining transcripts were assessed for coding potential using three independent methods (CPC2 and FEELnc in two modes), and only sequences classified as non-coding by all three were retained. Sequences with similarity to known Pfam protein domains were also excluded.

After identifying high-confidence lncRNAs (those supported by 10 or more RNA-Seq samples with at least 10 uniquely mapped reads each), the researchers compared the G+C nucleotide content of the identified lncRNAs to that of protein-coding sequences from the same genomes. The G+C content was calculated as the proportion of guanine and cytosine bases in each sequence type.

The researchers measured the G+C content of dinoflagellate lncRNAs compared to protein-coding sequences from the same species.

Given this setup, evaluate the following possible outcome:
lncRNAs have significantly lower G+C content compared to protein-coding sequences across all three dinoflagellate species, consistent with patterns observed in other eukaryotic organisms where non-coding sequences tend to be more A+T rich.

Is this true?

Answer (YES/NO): YES